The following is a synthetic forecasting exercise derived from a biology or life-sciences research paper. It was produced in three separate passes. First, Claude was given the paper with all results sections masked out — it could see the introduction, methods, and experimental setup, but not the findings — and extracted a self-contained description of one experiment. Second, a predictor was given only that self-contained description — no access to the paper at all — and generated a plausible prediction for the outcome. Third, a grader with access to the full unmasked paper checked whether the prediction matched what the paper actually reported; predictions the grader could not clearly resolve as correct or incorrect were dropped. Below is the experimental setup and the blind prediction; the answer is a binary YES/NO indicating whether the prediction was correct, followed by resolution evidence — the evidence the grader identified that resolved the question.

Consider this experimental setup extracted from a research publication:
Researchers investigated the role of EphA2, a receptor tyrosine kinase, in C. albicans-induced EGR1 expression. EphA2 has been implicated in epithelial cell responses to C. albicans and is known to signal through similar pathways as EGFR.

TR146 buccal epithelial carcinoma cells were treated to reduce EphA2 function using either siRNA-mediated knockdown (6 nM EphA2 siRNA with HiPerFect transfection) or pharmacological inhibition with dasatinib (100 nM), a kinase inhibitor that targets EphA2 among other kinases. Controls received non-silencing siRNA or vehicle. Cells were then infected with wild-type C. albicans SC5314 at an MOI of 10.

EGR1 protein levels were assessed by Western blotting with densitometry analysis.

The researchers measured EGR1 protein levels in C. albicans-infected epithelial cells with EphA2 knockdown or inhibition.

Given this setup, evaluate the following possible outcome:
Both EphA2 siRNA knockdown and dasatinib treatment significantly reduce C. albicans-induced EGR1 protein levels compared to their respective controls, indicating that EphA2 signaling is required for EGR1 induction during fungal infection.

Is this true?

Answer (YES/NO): NO